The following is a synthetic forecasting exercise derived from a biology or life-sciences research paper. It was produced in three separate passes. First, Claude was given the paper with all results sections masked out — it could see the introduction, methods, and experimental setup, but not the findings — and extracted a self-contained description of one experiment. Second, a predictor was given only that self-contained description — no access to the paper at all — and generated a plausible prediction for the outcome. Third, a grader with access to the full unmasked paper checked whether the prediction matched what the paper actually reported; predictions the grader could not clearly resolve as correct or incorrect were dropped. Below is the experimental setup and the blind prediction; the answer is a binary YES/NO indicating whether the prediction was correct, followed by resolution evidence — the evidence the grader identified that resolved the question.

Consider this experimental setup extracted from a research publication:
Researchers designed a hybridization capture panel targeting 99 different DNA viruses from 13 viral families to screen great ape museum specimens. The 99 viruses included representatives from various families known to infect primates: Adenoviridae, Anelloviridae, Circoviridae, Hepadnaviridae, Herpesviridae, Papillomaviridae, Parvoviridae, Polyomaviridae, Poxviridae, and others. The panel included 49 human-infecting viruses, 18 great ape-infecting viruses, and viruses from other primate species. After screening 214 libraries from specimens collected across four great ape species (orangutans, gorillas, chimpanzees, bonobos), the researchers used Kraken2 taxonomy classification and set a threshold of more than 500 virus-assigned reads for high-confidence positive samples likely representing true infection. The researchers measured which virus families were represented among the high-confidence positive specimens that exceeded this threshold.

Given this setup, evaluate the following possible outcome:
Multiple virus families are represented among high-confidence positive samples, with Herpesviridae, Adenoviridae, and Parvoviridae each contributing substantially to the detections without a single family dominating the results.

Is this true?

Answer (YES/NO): NO